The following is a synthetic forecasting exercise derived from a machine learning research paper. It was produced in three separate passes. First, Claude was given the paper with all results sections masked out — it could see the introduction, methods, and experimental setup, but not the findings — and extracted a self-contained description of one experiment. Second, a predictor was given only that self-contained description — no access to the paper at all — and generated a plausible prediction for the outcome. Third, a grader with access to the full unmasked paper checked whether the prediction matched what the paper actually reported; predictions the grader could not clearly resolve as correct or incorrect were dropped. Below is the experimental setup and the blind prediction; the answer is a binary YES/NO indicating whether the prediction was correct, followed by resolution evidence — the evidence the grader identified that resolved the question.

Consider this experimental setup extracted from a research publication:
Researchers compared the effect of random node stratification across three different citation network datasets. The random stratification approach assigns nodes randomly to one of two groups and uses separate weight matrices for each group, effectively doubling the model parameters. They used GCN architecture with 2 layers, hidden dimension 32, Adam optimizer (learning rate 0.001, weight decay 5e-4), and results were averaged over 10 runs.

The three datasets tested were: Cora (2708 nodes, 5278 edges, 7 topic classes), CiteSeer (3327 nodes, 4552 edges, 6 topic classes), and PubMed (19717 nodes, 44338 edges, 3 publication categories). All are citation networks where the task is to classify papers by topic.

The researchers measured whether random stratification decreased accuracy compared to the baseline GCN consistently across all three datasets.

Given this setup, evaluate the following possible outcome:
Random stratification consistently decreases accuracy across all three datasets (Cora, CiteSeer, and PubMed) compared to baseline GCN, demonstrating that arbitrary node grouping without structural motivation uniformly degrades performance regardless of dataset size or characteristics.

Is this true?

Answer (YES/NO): YES